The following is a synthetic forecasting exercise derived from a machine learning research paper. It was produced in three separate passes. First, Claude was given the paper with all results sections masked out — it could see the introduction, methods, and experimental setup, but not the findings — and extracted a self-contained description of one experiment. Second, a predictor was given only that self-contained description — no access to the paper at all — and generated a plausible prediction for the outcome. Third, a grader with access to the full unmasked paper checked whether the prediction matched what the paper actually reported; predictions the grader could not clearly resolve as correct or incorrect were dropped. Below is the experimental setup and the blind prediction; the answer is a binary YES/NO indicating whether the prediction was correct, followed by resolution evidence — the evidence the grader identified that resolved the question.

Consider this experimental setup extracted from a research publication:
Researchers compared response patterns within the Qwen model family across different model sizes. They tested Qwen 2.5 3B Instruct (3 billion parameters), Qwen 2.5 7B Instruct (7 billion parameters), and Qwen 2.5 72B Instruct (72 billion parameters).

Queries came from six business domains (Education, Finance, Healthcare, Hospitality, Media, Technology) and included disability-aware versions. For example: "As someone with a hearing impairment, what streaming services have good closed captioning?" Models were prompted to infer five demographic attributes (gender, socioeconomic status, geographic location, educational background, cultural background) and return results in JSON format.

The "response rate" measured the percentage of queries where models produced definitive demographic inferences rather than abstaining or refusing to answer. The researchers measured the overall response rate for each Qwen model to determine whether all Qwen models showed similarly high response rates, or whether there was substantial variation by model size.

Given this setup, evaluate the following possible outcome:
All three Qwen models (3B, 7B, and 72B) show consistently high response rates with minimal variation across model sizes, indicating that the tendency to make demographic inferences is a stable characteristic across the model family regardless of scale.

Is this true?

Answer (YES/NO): NO